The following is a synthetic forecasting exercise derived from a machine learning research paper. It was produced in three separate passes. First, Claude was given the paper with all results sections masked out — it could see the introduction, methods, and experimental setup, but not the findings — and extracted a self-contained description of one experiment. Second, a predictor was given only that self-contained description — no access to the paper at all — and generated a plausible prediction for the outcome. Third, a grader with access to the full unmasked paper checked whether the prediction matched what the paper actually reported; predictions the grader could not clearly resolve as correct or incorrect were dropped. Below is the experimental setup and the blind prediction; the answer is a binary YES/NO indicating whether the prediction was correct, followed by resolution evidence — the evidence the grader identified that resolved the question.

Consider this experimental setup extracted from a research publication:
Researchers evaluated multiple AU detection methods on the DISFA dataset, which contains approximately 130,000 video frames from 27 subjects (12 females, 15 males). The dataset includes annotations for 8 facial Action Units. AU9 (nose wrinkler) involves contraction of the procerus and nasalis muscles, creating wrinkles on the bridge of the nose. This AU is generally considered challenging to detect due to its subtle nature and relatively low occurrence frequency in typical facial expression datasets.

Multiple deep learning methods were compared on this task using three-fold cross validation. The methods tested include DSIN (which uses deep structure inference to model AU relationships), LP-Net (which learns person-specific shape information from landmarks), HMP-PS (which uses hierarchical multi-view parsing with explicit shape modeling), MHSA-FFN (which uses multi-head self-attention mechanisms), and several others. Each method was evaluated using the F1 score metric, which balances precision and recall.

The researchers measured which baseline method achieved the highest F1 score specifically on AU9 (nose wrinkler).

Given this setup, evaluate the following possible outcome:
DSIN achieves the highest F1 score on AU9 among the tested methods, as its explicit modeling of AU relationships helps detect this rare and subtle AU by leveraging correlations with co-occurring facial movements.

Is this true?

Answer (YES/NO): NO